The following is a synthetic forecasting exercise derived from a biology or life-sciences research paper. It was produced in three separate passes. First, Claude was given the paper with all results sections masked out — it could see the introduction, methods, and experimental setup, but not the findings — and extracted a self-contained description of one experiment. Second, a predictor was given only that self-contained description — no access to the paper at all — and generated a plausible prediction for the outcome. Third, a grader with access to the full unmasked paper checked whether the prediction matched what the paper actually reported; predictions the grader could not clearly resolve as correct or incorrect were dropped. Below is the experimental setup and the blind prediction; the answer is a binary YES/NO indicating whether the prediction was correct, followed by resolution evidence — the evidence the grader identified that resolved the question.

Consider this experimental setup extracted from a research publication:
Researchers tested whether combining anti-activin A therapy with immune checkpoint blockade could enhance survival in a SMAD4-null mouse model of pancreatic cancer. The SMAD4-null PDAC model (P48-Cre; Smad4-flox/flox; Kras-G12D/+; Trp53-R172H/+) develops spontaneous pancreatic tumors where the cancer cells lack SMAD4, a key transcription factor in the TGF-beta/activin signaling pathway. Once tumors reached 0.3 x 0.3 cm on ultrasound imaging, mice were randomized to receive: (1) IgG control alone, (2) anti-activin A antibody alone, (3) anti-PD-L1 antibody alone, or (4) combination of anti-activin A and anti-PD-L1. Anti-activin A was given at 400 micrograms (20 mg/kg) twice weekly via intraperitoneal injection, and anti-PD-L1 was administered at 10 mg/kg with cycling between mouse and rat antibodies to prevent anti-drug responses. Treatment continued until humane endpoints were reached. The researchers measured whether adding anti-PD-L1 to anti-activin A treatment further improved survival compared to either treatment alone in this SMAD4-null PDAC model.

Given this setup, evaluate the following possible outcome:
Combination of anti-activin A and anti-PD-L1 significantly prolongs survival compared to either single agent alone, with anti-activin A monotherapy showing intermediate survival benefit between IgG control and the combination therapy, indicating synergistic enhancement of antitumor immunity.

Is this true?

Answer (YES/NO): NO